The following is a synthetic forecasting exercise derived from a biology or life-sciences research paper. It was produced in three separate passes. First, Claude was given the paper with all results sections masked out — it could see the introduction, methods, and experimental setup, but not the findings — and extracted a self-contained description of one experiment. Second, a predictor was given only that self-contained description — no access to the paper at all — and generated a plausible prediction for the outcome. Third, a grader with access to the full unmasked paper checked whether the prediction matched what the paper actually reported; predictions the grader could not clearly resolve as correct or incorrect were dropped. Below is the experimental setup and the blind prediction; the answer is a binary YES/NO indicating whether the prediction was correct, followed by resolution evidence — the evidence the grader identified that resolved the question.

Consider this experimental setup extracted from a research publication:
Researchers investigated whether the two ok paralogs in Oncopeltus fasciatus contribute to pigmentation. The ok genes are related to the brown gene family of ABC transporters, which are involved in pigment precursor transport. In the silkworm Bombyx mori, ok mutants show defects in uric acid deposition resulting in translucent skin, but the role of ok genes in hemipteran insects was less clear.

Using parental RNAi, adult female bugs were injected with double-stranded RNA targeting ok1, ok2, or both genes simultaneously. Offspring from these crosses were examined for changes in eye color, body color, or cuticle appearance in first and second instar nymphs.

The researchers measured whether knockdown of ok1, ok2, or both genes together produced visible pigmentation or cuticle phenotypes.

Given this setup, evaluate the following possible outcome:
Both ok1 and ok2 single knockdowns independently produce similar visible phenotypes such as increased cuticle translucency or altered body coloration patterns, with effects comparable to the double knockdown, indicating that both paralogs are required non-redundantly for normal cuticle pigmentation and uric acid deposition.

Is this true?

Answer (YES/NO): NO